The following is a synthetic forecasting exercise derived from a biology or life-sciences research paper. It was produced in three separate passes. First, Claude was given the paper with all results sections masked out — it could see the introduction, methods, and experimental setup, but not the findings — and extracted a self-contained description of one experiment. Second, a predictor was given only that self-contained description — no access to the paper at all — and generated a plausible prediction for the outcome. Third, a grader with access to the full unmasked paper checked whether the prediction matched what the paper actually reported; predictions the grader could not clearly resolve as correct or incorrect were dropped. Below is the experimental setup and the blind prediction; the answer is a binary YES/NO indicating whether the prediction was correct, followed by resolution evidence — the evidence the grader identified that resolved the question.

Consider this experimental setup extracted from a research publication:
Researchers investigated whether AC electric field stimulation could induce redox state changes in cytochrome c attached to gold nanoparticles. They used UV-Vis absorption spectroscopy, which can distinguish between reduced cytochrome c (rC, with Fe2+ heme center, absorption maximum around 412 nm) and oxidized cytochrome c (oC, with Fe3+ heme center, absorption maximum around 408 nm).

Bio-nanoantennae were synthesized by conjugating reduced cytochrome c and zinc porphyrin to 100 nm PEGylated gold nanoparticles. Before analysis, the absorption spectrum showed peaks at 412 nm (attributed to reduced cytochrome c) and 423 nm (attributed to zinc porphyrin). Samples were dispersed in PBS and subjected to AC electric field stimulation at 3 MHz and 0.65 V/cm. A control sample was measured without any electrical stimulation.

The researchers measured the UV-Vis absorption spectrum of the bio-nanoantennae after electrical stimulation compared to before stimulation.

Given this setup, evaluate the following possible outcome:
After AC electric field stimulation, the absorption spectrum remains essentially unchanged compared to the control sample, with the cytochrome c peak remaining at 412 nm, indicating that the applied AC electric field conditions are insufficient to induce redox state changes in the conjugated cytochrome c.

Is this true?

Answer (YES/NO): NO